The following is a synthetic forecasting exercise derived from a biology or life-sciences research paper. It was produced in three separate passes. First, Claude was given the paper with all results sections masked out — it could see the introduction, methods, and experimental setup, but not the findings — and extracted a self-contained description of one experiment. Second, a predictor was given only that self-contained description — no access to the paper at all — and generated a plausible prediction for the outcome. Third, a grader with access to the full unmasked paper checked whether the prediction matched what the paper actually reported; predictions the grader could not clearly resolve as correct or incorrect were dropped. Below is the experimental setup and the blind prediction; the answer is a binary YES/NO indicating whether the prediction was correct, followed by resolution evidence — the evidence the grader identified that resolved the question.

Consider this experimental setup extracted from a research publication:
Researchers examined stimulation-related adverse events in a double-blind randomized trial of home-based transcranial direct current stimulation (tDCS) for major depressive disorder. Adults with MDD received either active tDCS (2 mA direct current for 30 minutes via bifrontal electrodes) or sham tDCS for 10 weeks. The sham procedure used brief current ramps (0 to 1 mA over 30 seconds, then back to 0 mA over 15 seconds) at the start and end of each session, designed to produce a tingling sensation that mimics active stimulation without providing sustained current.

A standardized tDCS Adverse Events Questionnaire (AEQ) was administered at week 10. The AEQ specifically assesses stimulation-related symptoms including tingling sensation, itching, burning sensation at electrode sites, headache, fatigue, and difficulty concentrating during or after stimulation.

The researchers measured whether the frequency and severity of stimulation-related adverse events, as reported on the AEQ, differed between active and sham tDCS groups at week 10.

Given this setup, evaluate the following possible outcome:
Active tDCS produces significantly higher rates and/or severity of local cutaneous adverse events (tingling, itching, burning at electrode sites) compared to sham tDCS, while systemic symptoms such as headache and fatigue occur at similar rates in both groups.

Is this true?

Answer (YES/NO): NO